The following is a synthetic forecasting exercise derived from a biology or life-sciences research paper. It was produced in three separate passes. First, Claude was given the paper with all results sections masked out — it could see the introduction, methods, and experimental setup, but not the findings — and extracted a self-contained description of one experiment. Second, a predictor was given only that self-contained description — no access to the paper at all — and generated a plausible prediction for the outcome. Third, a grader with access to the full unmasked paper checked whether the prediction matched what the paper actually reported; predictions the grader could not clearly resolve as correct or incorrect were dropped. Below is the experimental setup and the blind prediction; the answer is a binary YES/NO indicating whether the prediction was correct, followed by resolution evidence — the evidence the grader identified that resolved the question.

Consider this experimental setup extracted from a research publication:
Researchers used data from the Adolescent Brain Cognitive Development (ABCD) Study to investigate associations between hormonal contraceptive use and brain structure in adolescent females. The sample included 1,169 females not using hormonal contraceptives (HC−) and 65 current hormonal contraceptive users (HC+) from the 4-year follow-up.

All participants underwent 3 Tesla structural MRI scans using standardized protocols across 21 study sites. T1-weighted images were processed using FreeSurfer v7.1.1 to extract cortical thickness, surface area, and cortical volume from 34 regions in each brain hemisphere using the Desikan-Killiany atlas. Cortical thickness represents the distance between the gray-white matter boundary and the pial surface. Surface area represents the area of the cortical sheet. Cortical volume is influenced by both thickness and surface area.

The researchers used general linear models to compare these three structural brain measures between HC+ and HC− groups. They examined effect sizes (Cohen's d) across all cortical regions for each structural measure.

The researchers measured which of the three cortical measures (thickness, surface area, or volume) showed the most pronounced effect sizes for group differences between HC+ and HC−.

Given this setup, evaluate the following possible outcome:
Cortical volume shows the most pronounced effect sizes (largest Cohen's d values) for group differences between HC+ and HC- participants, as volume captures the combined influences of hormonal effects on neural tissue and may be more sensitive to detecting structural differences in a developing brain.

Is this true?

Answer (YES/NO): NO